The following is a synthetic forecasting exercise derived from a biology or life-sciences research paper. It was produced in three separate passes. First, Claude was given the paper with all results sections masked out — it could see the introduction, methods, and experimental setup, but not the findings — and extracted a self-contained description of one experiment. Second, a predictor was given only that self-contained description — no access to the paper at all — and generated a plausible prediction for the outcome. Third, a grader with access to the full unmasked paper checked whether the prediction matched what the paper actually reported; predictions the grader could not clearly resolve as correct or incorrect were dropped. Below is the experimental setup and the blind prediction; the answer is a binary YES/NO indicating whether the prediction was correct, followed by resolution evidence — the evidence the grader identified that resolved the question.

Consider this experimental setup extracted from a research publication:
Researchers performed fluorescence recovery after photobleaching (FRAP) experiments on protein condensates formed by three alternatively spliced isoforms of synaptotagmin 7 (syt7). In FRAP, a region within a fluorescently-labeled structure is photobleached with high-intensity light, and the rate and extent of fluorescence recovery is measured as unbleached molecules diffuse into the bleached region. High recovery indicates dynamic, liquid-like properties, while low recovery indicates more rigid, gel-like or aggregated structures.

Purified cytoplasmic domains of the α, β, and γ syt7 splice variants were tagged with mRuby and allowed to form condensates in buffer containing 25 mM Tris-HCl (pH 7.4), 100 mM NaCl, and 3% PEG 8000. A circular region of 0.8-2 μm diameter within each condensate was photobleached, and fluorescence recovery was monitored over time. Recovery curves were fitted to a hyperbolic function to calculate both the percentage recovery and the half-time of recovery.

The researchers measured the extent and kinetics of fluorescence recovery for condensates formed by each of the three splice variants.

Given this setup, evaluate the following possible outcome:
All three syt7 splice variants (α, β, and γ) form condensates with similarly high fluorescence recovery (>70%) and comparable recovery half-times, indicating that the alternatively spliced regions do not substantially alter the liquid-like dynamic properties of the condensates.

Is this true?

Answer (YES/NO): NO